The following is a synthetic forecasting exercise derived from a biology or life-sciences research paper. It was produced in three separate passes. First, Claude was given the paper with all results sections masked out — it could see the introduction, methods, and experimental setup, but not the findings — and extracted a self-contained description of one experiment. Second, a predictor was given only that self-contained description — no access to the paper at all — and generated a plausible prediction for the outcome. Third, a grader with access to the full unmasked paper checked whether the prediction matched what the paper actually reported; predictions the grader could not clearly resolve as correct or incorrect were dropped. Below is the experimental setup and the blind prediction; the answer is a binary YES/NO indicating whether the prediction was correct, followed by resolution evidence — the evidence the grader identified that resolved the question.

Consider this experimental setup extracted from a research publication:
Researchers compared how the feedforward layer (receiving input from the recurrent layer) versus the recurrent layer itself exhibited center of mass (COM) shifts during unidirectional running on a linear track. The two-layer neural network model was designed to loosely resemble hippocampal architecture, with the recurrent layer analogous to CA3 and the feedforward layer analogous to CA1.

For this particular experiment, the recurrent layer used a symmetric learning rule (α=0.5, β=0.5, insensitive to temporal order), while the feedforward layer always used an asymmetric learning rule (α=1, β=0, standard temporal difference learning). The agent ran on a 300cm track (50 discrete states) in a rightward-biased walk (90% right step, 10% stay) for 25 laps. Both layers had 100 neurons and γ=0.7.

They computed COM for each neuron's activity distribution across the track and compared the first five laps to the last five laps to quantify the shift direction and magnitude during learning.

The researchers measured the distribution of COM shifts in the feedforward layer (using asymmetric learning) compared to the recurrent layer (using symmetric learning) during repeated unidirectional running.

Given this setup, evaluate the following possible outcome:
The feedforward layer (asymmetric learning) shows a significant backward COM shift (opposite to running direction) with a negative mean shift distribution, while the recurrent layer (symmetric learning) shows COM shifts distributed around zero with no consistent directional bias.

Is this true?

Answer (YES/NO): YES